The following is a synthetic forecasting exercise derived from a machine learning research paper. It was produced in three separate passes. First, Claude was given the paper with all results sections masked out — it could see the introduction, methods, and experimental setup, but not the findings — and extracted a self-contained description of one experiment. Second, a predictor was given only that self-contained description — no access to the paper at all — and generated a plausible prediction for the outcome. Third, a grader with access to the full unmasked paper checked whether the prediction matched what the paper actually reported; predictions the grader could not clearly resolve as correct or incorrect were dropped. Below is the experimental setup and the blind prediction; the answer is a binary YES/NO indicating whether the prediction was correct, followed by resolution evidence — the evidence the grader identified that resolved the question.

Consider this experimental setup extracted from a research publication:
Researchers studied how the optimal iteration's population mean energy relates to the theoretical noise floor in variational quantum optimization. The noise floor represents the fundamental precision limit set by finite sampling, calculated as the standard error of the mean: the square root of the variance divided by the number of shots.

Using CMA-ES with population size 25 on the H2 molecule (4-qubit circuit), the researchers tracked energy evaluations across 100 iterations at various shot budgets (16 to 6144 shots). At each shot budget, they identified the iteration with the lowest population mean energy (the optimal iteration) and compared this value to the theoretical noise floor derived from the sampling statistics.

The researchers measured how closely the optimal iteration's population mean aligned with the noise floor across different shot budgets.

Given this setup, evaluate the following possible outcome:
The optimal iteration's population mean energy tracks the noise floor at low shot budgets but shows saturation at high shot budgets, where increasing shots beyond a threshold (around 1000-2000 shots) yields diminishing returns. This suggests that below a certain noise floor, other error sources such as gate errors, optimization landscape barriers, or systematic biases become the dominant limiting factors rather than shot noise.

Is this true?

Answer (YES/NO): NO